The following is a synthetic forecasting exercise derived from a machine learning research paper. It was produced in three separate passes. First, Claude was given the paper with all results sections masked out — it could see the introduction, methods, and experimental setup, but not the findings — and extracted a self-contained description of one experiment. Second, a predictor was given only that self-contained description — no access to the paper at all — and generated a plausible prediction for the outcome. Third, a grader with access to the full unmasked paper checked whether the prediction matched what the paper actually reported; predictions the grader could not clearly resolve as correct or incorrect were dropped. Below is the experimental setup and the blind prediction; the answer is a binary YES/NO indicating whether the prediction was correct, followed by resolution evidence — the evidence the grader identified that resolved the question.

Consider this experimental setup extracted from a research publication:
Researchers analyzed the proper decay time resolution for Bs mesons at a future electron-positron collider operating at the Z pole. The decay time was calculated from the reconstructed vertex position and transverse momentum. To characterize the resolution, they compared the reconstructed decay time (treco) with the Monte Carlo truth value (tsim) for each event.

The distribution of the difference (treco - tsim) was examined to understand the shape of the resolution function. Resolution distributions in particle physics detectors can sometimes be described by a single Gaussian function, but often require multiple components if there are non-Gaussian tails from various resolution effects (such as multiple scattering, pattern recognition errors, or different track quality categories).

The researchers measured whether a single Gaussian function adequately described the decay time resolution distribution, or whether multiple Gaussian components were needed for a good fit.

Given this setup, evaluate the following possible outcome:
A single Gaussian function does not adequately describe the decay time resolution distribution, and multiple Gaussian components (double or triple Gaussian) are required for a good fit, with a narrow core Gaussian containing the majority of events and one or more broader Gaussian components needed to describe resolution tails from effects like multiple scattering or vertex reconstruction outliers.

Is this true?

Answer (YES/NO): YES